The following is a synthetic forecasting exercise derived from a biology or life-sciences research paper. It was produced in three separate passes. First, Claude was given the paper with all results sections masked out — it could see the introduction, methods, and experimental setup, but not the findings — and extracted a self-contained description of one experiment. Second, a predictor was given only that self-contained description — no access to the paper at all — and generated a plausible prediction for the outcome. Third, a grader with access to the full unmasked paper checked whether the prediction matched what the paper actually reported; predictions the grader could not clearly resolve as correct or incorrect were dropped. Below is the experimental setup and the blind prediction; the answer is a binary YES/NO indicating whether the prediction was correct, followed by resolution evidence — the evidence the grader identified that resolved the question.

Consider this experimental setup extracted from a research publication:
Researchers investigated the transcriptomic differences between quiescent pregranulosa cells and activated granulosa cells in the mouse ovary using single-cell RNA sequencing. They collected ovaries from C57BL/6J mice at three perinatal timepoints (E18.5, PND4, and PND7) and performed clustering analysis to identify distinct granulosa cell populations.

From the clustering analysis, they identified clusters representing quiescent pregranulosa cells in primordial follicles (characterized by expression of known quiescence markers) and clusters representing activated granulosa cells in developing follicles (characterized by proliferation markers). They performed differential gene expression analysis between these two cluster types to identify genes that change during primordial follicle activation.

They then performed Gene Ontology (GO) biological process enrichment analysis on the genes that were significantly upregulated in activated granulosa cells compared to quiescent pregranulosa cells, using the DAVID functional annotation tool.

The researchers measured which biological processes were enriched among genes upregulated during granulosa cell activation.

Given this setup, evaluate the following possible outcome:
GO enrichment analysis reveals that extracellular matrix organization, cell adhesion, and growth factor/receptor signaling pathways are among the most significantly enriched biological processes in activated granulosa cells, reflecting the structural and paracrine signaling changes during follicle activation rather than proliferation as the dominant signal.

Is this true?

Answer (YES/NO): NO